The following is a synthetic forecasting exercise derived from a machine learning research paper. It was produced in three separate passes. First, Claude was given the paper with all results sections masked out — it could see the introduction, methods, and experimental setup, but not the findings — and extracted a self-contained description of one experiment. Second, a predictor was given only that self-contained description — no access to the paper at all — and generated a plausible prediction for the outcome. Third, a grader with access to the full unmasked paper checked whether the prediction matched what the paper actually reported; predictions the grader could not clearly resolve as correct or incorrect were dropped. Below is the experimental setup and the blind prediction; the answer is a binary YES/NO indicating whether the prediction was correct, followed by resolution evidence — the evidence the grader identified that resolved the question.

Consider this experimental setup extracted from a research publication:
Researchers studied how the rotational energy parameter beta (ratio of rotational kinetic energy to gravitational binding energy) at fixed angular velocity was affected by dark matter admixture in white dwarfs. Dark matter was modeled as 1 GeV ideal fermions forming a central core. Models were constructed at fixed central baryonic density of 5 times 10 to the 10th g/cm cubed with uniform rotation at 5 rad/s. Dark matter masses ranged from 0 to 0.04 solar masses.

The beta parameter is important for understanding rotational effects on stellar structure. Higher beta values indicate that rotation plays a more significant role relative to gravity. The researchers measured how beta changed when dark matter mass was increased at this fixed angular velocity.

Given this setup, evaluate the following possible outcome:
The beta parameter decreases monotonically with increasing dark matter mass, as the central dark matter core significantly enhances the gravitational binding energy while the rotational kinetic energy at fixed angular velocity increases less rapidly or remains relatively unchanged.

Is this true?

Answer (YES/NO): NO